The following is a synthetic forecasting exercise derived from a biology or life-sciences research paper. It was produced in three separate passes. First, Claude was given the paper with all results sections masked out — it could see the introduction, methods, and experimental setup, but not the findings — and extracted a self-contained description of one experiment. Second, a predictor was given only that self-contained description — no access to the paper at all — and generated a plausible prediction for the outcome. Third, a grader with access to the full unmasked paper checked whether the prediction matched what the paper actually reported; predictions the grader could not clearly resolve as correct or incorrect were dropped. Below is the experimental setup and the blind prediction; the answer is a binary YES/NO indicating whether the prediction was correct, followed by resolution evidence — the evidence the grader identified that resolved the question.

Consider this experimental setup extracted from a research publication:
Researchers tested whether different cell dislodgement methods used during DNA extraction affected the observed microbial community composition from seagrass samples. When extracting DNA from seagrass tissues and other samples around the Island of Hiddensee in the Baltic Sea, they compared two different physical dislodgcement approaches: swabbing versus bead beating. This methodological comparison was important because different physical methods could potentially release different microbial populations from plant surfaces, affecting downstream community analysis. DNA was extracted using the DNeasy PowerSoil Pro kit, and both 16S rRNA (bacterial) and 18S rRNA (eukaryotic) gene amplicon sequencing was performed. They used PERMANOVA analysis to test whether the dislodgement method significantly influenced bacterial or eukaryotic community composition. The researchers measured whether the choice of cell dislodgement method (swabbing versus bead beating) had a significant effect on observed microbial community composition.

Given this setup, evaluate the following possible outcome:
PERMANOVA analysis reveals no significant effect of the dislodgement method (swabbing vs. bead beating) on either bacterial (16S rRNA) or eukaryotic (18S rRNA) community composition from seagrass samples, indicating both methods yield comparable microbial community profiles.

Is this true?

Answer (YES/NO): YES